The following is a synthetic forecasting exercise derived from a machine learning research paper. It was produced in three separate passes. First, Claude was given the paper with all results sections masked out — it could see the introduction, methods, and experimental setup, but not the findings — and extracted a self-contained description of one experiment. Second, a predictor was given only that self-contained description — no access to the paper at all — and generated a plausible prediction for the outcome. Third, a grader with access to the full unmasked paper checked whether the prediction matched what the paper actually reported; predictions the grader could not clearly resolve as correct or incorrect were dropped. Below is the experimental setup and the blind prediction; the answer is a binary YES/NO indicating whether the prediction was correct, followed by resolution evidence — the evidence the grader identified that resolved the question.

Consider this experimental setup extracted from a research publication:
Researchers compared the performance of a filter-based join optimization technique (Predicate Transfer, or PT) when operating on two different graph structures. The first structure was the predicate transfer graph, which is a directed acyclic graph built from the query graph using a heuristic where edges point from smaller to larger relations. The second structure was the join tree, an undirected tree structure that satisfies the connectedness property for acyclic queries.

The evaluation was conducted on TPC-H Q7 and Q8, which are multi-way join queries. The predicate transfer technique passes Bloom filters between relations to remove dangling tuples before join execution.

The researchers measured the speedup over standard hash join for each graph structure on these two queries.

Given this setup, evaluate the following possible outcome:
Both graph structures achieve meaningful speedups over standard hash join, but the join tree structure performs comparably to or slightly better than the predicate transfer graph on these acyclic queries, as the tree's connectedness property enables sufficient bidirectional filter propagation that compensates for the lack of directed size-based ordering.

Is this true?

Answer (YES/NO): NO